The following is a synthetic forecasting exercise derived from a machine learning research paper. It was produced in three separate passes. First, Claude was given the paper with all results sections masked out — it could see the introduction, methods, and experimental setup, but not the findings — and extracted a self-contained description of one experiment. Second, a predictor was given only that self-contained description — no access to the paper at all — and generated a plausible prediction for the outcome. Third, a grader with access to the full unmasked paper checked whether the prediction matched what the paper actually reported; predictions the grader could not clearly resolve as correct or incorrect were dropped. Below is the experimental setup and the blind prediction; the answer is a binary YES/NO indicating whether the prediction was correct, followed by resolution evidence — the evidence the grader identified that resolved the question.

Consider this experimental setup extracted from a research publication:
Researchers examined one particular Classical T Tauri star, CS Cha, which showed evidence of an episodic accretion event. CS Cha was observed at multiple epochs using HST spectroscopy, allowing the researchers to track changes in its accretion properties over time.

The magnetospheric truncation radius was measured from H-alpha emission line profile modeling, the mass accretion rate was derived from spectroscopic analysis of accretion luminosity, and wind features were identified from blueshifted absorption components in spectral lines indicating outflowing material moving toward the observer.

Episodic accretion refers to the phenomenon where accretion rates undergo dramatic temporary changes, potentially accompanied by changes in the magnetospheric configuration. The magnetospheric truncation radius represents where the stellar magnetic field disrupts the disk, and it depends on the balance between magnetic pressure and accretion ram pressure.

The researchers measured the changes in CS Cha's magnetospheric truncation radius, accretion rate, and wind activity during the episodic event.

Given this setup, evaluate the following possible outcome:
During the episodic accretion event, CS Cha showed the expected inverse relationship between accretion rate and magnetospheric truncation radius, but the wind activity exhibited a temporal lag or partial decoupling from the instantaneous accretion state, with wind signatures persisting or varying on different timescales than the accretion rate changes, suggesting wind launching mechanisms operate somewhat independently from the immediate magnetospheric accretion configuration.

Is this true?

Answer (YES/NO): NO